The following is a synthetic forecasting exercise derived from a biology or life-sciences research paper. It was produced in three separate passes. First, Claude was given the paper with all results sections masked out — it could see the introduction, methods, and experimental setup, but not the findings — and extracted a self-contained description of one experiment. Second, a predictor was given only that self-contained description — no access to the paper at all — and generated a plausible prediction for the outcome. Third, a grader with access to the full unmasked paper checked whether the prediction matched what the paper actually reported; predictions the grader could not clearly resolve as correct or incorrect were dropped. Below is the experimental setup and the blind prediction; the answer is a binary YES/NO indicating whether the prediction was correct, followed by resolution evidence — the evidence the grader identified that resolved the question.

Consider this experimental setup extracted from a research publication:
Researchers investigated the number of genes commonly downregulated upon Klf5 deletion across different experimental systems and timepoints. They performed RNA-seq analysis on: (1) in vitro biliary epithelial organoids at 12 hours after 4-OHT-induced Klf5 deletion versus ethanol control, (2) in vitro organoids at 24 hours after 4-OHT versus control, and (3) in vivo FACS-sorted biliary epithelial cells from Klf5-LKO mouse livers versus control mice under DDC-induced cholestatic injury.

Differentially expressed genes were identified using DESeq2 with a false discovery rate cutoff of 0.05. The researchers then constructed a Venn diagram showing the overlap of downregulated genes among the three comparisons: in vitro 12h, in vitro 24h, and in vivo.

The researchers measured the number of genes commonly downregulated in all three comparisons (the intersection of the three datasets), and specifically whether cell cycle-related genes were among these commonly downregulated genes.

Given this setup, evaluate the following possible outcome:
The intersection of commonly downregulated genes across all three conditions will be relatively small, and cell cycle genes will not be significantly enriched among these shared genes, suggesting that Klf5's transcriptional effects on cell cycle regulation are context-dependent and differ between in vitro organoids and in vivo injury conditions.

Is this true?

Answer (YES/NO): YES